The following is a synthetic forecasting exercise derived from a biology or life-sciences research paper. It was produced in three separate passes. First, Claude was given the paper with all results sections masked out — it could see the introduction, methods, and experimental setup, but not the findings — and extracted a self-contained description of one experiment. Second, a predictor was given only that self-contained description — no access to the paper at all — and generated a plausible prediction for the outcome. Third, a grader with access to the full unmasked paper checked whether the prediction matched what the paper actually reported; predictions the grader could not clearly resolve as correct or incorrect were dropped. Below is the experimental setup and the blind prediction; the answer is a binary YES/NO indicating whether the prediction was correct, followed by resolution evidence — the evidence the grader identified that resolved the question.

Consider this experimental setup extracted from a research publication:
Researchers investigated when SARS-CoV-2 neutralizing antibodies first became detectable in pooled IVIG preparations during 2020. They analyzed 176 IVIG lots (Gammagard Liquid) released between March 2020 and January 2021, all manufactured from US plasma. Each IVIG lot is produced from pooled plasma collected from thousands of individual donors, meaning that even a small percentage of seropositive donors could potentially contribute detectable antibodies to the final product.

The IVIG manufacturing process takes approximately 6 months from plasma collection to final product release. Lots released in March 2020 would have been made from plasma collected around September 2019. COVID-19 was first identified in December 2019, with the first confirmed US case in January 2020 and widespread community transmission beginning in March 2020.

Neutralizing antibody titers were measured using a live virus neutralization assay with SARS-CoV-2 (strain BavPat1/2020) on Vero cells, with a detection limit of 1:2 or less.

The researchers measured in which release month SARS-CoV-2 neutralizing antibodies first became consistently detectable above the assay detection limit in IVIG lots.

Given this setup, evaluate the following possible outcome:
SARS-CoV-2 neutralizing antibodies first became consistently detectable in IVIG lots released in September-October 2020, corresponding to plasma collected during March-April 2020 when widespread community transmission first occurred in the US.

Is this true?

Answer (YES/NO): YES